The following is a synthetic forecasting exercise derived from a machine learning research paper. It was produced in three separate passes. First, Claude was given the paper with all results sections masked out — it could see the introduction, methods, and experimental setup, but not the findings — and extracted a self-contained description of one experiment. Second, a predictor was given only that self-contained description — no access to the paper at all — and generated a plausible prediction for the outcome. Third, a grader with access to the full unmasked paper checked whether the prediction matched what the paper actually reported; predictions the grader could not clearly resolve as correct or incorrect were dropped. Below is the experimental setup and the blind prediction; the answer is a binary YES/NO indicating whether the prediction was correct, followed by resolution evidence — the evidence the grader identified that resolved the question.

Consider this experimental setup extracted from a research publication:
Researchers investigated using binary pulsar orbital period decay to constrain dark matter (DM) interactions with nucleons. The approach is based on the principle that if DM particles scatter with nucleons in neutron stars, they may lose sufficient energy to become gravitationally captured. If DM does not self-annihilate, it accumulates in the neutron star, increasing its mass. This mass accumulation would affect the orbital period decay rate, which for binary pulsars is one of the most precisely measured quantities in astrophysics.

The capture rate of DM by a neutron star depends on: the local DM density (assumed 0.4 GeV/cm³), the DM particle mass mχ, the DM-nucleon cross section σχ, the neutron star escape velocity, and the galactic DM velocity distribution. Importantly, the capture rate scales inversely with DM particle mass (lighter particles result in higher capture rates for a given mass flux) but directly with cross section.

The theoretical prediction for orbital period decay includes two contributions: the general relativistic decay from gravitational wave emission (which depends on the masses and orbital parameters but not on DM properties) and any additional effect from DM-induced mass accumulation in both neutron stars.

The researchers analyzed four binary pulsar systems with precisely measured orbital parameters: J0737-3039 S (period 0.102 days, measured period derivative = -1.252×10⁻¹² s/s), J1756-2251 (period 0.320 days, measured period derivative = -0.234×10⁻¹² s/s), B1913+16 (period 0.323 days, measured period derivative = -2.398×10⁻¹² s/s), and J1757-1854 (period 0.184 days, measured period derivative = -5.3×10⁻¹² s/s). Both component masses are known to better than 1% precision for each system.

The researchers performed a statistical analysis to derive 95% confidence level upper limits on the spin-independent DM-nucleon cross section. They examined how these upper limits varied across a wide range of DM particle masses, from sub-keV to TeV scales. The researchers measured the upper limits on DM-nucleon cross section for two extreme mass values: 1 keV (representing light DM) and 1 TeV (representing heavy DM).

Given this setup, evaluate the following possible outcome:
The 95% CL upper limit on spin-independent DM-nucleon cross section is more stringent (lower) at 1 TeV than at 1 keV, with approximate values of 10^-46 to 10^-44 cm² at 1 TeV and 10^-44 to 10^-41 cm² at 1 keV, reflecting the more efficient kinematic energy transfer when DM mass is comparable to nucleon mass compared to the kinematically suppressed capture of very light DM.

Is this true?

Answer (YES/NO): NO